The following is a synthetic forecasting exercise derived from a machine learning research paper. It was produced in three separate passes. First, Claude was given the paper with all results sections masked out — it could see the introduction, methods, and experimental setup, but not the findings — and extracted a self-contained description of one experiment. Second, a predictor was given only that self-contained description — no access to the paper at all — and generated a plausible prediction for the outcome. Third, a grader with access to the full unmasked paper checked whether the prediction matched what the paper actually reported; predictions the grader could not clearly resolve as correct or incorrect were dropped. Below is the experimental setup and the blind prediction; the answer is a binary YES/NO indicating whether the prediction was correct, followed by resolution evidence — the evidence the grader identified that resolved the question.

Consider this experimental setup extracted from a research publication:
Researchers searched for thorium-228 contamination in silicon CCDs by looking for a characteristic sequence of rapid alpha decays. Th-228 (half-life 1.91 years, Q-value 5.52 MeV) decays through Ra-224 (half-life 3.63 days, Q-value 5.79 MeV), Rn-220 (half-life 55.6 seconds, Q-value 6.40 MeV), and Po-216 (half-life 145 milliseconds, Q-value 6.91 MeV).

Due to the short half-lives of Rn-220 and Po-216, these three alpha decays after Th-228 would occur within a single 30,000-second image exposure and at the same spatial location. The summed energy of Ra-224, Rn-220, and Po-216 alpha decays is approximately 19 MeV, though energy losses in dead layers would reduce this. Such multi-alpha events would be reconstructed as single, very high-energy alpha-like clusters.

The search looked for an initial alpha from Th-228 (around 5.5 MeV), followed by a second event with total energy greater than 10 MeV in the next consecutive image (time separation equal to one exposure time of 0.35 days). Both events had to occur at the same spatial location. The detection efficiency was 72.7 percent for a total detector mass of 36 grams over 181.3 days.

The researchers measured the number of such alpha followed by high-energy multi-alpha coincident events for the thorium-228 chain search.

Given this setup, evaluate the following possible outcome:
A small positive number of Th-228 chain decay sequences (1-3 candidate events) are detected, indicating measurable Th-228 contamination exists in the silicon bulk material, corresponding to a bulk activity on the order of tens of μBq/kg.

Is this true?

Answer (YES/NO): NO